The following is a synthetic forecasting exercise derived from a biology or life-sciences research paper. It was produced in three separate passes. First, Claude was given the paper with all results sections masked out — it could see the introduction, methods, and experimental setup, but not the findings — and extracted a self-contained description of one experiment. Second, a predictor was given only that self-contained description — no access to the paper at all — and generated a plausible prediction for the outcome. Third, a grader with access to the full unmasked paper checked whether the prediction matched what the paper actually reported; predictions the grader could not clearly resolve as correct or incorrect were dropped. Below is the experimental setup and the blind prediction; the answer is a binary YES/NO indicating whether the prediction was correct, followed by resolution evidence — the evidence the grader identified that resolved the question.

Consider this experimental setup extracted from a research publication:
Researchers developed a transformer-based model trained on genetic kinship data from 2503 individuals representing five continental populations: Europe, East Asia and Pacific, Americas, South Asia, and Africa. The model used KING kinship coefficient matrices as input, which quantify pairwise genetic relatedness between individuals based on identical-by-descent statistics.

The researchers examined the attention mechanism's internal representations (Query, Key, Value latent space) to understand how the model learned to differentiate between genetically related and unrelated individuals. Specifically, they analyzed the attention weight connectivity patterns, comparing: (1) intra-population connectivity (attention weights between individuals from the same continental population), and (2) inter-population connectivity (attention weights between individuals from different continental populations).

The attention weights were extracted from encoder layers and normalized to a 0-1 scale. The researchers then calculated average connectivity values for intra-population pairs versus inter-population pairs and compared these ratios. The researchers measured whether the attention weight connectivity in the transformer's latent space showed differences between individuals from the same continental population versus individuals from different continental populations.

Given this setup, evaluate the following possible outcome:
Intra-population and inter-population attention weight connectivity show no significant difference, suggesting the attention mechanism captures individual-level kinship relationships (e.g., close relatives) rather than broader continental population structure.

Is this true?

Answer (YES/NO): NO